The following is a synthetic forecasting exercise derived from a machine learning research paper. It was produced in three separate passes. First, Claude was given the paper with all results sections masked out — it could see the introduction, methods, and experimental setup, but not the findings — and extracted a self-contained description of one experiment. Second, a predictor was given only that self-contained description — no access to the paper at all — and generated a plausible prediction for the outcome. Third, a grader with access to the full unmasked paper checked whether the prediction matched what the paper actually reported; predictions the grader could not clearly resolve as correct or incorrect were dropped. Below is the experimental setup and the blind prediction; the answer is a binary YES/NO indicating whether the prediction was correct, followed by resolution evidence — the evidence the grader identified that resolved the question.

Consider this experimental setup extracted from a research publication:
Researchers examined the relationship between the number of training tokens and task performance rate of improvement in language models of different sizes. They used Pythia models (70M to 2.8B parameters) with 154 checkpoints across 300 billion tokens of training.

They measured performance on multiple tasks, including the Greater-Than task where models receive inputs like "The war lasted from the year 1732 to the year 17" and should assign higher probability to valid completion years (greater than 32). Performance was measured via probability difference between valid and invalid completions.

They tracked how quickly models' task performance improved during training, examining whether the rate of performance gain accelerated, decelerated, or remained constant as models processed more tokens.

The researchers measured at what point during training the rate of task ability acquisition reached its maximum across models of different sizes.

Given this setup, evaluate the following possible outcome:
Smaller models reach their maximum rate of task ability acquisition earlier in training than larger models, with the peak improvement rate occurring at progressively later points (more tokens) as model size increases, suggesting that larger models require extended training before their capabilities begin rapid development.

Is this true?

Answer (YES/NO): NO